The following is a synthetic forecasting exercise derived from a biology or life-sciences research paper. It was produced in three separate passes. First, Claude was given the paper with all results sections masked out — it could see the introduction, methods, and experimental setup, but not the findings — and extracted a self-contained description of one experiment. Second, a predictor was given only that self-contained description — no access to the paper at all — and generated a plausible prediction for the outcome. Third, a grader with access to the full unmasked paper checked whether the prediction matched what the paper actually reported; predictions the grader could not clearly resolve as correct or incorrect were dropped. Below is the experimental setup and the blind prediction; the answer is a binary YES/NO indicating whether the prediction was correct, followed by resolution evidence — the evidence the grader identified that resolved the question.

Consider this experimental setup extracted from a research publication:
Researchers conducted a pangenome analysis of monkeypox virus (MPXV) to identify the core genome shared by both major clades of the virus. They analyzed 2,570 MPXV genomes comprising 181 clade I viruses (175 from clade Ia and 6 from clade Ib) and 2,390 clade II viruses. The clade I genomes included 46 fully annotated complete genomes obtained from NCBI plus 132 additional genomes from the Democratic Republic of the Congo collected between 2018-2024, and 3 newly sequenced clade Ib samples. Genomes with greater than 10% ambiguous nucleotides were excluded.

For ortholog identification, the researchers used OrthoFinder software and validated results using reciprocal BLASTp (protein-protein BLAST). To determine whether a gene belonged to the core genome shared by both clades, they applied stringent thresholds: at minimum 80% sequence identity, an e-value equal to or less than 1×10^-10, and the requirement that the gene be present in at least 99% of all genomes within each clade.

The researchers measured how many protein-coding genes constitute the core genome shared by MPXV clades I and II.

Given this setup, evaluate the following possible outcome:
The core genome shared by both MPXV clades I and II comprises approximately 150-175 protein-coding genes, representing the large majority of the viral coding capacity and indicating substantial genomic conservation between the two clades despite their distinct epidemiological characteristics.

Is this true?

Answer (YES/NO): NO